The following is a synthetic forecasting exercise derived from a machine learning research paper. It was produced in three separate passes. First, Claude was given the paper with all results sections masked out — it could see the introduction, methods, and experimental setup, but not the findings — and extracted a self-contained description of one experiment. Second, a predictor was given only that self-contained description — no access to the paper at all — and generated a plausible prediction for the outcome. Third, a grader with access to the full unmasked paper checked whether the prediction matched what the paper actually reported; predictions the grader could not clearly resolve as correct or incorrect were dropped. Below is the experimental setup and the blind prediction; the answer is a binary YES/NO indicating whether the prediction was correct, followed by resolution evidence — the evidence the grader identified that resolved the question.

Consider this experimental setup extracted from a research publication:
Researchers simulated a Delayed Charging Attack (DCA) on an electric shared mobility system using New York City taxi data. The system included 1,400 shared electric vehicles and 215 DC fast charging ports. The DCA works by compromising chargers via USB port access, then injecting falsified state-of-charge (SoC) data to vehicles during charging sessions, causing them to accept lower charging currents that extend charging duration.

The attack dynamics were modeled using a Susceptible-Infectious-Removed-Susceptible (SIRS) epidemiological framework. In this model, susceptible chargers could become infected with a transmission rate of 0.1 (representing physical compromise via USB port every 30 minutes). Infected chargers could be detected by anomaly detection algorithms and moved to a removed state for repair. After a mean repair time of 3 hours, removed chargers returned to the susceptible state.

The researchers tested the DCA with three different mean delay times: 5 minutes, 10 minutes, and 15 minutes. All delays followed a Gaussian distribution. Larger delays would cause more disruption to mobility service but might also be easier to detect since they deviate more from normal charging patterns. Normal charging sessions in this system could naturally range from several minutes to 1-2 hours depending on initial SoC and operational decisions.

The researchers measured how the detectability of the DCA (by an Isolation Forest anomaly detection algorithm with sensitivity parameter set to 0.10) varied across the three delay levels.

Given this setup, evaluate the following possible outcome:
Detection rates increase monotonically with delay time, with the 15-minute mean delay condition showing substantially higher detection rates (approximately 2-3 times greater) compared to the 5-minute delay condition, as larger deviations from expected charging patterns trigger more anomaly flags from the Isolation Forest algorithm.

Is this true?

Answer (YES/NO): NO